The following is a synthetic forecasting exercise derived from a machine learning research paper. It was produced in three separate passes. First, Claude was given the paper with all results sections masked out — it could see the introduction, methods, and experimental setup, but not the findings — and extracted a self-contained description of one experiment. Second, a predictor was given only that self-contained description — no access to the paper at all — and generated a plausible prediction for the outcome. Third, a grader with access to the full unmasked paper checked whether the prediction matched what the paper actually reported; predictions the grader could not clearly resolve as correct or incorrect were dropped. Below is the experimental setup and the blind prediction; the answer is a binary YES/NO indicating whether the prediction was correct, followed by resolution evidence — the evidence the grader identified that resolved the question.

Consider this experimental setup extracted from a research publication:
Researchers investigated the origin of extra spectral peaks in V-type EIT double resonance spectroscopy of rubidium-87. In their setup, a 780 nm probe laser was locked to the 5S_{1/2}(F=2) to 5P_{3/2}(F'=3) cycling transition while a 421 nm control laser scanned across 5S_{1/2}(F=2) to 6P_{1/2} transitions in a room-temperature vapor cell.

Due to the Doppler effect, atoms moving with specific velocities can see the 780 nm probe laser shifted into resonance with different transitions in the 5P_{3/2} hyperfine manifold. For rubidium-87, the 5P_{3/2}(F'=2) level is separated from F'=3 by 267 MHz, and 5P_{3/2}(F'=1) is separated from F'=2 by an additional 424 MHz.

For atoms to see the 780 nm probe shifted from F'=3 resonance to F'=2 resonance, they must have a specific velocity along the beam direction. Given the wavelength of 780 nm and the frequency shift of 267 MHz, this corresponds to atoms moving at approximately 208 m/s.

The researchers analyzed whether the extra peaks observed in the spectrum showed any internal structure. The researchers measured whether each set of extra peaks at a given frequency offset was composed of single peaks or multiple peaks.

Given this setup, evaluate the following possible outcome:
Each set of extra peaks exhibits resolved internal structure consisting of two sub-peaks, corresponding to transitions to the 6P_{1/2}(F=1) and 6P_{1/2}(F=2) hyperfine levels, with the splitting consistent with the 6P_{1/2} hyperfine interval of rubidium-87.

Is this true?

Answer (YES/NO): YES